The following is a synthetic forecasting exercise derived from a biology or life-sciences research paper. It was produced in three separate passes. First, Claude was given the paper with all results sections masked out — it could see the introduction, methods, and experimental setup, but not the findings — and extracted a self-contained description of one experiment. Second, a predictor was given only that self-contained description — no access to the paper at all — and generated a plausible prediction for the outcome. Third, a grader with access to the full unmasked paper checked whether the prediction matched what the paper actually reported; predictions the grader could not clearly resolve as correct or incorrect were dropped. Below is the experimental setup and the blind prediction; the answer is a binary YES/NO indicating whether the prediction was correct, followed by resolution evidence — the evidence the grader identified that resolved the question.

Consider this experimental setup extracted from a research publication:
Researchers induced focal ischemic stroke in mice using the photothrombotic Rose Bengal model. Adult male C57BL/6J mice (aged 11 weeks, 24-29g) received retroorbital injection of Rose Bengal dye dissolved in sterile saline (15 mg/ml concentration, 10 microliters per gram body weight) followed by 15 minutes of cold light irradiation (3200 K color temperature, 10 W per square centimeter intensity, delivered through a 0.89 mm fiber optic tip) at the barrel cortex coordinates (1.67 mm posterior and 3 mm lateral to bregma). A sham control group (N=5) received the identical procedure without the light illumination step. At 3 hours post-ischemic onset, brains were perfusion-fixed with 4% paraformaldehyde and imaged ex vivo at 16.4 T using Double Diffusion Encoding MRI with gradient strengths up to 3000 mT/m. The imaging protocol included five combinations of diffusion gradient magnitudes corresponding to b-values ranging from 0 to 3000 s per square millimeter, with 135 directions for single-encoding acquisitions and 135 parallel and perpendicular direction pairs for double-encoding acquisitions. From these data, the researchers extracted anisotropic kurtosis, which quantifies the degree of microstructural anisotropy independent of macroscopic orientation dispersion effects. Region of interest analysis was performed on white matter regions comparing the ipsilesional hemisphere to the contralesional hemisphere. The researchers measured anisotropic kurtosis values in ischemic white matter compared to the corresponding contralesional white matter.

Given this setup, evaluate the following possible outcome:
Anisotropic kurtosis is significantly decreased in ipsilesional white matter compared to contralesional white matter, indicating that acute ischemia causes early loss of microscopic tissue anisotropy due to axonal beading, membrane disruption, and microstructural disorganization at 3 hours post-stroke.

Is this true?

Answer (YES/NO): YES